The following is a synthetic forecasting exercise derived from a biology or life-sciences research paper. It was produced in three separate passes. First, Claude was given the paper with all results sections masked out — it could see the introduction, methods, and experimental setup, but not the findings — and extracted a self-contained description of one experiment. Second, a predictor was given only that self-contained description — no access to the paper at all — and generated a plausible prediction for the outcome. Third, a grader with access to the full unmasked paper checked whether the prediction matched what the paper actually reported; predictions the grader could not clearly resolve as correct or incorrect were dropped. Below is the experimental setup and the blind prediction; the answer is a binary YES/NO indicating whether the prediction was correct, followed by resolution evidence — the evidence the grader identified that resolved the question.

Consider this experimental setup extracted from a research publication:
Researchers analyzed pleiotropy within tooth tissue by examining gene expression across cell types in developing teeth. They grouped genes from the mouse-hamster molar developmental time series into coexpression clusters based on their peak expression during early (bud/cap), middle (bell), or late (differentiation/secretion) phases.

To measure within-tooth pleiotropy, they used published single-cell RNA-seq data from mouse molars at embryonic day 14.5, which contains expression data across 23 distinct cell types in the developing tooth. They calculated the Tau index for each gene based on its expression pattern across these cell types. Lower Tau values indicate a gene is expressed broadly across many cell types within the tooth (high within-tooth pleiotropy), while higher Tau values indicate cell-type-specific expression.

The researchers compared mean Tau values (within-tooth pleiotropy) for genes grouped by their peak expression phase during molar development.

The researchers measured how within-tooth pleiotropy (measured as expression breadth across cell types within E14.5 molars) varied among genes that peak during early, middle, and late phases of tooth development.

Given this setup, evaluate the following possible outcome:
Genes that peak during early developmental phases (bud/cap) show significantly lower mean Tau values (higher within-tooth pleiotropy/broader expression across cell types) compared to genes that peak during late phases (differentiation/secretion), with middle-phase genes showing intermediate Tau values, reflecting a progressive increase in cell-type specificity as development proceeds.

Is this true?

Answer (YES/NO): NO